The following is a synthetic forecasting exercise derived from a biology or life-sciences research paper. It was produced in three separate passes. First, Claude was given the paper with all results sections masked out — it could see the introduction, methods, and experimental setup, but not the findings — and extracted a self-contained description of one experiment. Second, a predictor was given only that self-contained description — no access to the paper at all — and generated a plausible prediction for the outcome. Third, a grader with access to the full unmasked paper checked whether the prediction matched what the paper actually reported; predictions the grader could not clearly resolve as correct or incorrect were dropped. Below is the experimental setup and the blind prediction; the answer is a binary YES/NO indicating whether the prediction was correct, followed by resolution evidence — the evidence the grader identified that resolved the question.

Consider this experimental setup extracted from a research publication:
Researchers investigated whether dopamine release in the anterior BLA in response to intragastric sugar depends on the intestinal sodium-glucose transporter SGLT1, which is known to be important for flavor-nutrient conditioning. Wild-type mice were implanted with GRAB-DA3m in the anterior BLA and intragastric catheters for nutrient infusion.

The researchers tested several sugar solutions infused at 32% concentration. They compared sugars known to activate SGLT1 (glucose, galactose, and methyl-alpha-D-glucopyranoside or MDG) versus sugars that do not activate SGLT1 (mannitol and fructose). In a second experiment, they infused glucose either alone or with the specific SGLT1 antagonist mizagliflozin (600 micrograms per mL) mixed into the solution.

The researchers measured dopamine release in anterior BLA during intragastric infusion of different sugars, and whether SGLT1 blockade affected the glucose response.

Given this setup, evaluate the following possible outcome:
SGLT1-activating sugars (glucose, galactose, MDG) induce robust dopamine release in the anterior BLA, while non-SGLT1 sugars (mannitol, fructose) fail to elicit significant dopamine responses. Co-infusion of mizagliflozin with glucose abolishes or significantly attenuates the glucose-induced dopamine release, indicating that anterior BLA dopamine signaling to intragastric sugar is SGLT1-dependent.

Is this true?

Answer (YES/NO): YES